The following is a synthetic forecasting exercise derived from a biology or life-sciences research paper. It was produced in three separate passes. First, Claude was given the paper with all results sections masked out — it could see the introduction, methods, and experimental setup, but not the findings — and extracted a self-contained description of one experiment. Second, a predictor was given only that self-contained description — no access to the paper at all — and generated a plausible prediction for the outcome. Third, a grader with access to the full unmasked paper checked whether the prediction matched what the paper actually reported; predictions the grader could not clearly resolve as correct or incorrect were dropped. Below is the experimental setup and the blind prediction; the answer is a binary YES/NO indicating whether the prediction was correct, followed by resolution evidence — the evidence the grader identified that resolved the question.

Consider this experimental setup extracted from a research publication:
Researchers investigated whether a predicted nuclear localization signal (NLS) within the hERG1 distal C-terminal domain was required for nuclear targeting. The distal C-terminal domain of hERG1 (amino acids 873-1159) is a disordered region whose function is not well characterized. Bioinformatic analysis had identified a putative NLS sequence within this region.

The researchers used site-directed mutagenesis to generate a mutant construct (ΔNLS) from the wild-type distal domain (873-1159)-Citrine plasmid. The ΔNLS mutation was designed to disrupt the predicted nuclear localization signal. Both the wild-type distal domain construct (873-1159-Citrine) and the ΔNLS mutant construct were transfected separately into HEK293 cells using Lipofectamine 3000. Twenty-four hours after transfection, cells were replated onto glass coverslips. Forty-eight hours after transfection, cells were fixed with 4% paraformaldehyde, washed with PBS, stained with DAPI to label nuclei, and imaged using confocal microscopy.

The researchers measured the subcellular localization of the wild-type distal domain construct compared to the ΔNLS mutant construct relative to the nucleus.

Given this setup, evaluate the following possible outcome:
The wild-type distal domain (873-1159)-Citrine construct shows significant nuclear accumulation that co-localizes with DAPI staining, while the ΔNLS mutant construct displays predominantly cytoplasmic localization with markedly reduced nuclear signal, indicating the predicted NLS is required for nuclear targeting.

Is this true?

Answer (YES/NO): YES